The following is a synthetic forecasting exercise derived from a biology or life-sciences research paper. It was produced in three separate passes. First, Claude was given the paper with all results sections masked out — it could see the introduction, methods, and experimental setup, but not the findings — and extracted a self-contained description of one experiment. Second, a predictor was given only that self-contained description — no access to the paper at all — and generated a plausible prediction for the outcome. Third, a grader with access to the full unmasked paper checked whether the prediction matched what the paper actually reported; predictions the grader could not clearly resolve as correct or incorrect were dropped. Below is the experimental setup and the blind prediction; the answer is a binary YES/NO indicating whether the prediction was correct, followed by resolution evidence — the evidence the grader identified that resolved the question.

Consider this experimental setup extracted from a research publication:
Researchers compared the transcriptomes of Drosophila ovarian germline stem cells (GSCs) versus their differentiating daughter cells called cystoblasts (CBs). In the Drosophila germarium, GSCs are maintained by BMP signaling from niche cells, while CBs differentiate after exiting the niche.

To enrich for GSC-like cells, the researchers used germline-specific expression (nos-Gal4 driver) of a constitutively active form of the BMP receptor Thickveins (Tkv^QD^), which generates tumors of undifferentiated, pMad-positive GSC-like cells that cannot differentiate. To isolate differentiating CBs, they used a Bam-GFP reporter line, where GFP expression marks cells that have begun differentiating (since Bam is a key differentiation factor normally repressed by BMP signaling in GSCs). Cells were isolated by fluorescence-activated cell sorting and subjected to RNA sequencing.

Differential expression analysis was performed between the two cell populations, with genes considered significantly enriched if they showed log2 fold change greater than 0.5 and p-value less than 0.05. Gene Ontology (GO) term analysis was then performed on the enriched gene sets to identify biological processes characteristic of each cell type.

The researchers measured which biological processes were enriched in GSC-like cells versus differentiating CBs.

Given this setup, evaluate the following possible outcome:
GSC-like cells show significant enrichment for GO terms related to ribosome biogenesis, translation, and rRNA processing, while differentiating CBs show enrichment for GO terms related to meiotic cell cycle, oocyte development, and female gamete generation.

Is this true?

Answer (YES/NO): NO